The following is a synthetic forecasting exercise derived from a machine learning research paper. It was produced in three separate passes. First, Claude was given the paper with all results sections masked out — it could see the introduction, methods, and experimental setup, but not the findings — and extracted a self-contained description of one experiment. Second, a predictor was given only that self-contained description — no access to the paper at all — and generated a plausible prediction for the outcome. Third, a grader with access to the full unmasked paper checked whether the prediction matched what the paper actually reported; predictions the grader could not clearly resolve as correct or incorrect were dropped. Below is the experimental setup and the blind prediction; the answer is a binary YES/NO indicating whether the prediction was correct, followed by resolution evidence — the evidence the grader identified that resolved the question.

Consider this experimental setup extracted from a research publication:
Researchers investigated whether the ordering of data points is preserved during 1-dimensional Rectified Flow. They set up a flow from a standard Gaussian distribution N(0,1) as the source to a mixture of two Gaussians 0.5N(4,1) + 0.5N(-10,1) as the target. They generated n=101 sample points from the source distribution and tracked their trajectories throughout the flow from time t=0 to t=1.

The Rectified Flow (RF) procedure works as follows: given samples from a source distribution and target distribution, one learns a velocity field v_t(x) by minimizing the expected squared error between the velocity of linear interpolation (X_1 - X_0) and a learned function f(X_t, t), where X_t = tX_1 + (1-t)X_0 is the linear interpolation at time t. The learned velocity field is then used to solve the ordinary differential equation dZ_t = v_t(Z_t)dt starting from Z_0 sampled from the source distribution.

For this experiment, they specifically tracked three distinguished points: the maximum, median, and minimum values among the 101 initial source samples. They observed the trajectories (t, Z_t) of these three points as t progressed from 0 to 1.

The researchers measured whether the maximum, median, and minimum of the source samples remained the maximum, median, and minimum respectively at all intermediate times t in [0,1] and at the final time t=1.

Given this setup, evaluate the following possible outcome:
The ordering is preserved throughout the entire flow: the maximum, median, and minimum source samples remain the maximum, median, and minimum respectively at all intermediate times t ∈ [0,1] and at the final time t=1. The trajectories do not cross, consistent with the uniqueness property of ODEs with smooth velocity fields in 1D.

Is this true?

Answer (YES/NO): YES